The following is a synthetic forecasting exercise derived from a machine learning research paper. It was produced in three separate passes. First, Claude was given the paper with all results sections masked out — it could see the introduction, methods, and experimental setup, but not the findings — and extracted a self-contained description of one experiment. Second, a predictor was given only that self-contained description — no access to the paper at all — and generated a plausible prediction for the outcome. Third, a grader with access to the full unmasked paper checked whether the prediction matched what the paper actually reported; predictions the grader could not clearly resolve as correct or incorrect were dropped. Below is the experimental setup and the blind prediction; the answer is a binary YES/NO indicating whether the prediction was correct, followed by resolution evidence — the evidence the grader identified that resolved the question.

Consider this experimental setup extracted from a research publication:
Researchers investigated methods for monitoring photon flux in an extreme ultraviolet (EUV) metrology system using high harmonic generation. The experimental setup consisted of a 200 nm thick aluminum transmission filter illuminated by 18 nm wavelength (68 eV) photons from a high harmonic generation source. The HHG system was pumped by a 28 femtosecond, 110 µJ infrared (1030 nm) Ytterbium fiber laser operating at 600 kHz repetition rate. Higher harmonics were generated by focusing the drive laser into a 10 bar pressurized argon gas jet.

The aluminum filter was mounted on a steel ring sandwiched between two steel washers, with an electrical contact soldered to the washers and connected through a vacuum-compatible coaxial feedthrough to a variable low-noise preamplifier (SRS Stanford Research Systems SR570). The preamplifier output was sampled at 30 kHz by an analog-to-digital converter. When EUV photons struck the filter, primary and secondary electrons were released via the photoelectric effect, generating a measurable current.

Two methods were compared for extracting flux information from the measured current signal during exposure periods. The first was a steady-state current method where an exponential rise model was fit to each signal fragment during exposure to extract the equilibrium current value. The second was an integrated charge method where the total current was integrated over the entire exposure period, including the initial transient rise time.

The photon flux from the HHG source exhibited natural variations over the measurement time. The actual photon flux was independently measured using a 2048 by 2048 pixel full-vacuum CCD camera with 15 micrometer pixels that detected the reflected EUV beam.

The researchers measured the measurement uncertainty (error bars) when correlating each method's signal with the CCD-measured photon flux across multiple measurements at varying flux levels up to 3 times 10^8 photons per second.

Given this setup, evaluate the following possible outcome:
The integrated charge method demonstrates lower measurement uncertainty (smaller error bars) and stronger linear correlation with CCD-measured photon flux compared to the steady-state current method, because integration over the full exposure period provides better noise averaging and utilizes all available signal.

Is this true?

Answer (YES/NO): YES